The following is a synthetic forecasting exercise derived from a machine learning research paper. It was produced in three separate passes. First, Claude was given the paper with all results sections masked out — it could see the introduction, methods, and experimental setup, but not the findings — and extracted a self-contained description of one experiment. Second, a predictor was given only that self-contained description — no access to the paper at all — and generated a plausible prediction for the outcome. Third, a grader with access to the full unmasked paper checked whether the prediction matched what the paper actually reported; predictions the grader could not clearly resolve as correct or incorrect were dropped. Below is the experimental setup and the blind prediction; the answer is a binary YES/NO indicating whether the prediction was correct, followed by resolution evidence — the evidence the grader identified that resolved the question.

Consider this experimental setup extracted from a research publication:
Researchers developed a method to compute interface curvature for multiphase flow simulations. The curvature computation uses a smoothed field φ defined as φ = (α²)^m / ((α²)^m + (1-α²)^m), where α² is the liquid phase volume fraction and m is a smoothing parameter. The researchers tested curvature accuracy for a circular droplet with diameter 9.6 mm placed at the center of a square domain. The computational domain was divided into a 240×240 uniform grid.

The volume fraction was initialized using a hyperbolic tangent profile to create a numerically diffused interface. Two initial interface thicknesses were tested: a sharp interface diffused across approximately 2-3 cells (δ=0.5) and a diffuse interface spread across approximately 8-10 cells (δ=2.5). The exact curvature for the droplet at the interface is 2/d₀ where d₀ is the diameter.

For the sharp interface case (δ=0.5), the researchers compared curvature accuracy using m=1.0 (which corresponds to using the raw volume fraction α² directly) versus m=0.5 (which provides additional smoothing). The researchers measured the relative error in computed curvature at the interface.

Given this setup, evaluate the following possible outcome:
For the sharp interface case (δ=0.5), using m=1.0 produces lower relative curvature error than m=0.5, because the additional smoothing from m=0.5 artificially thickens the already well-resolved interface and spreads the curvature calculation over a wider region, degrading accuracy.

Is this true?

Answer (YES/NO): NO